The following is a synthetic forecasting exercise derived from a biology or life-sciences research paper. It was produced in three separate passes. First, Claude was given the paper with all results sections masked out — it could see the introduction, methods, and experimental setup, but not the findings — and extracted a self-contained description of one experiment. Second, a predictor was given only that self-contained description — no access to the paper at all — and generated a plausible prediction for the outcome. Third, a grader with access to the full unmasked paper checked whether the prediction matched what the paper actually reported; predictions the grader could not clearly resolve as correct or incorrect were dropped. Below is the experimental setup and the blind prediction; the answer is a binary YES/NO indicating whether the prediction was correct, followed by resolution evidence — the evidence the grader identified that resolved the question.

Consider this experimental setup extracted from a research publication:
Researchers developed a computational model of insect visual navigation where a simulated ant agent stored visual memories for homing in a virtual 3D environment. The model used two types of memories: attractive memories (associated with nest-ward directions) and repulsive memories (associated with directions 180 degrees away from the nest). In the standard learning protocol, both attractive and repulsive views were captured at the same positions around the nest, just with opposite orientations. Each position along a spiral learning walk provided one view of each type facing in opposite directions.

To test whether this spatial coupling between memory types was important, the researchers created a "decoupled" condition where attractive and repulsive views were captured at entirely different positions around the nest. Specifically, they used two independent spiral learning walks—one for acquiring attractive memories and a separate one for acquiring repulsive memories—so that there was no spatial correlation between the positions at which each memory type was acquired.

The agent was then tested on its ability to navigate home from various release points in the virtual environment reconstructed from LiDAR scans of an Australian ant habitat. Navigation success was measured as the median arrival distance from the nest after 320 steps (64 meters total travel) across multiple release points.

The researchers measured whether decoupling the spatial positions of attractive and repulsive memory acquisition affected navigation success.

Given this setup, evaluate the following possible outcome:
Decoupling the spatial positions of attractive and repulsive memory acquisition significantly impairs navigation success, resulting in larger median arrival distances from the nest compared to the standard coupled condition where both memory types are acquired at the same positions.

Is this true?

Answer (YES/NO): NO